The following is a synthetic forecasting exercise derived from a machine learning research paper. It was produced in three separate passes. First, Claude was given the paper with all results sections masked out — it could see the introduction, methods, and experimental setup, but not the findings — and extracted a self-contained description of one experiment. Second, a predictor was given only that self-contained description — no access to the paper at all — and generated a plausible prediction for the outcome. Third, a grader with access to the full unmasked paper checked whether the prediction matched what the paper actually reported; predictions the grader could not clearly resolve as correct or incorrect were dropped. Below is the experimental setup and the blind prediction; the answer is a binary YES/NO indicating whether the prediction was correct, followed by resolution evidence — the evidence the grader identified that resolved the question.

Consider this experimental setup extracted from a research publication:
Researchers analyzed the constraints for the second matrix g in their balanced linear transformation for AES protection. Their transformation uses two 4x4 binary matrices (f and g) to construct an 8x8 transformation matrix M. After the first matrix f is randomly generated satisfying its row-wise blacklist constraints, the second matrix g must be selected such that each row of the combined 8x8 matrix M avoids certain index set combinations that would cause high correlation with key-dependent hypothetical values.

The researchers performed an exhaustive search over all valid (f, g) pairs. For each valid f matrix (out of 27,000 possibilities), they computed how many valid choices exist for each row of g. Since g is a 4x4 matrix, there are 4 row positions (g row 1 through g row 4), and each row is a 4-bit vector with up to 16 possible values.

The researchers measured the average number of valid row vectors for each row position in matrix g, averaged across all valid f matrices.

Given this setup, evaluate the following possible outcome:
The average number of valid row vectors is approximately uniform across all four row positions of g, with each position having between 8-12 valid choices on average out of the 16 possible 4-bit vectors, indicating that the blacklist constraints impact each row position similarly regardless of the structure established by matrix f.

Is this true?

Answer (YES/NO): NO